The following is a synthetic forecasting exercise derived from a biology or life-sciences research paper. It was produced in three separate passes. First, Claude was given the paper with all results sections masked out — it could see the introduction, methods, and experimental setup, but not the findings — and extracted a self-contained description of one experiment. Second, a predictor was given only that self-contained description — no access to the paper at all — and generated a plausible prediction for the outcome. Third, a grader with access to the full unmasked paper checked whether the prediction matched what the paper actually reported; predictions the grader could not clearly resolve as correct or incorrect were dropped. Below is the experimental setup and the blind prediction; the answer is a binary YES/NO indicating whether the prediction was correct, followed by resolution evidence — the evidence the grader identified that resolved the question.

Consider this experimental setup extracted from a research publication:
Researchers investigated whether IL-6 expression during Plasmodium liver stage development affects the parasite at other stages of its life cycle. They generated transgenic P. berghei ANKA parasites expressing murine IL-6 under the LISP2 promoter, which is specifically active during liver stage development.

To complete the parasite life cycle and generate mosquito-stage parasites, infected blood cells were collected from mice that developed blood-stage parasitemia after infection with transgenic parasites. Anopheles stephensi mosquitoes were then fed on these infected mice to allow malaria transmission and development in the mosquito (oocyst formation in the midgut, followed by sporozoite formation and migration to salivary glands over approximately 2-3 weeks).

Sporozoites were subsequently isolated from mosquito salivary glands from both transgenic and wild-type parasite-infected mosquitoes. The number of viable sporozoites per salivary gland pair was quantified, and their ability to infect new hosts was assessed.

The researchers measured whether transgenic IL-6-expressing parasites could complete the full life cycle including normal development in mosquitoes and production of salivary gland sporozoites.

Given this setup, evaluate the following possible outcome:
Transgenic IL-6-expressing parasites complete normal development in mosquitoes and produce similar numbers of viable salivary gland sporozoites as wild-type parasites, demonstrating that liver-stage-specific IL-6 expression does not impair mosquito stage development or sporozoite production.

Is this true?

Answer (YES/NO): YES